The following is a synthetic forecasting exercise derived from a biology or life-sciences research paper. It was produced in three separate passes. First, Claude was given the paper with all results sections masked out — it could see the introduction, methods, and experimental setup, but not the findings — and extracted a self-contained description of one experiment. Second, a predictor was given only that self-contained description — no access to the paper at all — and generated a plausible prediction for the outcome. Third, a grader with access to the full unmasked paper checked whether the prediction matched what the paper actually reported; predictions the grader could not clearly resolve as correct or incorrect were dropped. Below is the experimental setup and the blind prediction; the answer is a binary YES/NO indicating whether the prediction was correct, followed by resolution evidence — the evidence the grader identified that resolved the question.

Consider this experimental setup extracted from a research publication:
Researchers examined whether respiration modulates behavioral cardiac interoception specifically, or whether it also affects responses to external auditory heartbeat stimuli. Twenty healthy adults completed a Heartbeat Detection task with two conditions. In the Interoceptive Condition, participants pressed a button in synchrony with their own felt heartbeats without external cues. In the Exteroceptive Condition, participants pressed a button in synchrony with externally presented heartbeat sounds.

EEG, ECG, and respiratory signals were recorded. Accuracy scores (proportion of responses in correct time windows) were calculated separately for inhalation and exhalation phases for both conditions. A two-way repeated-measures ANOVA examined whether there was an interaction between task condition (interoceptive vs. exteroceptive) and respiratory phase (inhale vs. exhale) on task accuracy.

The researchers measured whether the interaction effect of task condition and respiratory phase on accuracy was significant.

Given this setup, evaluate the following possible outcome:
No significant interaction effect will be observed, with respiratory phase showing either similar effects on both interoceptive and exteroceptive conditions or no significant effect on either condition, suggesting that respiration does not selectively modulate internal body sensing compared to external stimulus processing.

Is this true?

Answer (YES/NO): NO